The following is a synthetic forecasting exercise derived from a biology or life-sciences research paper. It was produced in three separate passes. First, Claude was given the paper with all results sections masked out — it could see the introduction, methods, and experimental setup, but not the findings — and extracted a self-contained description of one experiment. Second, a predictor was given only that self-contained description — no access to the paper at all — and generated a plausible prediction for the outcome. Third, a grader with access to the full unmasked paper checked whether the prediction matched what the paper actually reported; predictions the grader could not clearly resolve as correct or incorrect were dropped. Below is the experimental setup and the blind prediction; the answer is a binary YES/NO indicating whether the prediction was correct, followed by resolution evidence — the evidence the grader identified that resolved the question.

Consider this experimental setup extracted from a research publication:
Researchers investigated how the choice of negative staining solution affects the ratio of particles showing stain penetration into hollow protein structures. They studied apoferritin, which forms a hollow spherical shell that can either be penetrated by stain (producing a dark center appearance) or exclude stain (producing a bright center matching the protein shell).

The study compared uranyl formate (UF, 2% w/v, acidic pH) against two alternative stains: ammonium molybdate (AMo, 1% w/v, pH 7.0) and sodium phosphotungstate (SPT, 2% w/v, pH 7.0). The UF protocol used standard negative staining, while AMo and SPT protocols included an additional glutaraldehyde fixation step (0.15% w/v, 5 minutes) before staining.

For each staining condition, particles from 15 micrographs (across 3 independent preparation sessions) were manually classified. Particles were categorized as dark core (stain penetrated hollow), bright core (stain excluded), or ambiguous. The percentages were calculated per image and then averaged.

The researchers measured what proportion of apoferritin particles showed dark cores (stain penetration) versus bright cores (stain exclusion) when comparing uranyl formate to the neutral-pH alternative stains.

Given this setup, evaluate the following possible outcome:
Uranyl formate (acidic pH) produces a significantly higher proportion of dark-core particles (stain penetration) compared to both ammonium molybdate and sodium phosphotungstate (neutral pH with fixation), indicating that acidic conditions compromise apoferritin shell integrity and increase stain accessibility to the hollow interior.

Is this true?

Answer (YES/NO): YES